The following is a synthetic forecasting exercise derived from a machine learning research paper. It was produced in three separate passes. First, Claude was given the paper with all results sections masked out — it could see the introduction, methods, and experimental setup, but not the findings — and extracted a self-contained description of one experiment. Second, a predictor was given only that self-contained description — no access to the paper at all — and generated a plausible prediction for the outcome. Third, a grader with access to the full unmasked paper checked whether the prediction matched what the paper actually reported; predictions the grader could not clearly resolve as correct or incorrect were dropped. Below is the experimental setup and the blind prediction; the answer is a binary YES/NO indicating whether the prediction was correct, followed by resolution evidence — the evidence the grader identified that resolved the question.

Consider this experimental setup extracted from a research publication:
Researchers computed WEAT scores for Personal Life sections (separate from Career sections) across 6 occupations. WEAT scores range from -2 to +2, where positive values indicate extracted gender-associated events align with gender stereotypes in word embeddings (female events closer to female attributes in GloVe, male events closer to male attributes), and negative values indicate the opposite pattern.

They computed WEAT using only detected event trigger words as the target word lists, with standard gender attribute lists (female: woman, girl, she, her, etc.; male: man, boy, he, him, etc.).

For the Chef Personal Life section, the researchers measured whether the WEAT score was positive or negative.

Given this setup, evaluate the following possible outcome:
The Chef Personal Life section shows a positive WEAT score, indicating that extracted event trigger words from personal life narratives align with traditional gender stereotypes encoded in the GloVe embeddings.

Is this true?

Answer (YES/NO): NO